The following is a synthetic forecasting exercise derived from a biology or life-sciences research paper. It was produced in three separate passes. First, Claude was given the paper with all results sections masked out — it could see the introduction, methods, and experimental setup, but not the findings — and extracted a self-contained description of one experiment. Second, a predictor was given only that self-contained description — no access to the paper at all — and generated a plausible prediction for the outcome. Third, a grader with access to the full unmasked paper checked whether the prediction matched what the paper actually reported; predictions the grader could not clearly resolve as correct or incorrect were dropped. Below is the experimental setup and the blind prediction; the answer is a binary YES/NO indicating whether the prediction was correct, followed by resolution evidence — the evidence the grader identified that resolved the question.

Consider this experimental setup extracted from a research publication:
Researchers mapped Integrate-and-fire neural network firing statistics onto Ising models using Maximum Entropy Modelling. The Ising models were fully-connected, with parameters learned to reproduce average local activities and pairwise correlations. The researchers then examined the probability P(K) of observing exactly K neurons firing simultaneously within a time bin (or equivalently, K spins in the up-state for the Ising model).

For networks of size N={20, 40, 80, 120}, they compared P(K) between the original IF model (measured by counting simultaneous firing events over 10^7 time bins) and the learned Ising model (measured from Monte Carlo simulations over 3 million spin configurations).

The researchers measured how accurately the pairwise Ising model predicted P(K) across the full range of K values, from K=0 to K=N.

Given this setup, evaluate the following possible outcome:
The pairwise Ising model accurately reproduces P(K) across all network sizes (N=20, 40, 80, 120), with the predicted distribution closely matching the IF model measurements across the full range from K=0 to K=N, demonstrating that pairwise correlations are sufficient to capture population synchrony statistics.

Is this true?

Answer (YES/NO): NO